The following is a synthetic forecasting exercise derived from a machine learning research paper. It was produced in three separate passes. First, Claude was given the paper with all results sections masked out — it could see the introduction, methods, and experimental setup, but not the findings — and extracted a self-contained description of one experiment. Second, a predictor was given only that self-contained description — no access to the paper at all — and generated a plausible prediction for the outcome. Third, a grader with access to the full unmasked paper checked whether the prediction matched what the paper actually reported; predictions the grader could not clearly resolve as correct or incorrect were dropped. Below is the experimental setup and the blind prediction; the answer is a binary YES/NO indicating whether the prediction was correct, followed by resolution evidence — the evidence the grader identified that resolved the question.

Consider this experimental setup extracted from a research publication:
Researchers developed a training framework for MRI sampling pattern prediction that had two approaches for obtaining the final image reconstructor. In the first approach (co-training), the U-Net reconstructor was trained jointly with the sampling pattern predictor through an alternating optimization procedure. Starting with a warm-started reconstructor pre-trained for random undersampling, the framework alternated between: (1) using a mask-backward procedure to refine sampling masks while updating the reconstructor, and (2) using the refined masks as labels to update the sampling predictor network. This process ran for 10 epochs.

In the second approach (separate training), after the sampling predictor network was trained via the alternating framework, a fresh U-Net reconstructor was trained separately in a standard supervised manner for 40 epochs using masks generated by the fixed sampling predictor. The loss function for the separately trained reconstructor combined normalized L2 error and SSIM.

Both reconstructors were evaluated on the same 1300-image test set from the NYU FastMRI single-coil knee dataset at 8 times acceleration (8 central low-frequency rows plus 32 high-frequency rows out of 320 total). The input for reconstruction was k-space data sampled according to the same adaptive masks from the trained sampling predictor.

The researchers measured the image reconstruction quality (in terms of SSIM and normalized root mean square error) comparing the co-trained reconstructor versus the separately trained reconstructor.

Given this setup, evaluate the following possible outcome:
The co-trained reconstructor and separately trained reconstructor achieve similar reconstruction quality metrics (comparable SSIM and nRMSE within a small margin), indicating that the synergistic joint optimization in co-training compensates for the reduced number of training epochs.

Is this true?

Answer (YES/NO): NO